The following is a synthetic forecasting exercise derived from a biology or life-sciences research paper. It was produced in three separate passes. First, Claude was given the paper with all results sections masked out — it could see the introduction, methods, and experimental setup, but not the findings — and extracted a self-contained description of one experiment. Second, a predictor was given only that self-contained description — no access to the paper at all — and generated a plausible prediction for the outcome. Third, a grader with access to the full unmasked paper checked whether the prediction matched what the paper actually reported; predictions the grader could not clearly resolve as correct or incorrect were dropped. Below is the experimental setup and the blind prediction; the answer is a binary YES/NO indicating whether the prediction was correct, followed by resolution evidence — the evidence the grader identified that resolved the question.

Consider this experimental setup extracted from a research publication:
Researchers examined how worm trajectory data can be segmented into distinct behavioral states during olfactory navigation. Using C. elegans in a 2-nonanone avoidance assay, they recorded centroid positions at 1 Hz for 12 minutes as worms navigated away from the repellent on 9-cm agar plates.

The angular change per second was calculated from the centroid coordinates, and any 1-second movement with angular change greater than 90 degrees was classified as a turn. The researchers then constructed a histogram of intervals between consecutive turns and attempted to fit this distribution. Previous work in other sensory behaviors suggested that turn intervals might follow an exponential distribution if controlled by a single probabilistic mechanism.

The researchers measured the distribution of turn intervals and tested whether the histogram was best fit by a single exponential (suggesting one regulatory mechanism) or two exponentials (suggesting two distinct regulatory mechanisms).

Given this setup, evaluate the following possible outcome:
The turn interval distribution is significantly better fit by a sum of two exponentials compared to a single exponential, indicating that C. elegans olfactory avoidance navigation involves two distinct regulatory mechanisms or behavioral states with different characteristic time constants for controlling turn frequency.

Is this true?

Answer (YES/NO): YES